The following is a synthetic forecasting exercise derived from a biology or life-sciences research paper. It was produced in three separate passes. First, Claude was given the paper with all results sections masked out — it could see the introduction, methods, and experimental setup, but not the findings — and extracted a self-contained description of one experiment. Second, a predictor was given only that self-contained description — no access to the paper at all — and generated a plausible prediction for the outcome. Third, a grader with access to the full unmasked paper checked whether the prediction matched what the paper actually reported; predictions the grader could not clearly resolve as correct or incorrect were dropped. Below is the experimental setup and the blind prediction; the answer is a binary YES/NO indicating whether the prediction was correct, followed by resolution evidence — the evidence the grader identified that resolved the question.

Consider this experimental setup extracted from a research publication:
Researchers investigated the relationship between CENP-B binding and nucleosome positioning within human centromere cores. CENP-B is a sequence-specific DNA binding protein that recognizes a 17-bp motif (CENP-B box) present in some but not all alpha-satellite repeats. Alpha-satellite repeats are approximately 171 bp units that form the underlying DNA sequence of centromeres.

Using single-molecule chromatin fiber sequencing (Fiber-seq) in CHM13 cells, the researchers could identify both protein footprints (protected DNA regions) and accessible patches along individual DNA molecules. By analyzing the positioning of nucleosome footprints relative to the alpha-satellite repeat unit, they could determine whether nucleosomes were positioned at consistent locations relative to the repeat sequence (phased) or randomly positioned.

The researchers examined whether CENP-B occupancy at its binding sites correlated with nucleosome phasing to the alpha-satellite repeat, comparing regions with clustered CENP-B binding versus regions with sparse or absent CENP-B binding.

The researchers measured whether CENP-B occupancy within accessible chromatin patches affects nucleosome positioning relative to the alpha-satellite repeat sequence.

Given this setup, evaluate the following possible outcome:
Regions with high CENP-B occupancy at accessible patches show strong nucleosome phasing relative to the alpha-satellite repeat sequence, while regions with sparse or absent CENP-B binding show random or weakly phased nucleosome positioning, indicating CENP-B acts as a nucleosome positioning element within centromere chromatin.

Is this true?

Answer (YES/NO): YES